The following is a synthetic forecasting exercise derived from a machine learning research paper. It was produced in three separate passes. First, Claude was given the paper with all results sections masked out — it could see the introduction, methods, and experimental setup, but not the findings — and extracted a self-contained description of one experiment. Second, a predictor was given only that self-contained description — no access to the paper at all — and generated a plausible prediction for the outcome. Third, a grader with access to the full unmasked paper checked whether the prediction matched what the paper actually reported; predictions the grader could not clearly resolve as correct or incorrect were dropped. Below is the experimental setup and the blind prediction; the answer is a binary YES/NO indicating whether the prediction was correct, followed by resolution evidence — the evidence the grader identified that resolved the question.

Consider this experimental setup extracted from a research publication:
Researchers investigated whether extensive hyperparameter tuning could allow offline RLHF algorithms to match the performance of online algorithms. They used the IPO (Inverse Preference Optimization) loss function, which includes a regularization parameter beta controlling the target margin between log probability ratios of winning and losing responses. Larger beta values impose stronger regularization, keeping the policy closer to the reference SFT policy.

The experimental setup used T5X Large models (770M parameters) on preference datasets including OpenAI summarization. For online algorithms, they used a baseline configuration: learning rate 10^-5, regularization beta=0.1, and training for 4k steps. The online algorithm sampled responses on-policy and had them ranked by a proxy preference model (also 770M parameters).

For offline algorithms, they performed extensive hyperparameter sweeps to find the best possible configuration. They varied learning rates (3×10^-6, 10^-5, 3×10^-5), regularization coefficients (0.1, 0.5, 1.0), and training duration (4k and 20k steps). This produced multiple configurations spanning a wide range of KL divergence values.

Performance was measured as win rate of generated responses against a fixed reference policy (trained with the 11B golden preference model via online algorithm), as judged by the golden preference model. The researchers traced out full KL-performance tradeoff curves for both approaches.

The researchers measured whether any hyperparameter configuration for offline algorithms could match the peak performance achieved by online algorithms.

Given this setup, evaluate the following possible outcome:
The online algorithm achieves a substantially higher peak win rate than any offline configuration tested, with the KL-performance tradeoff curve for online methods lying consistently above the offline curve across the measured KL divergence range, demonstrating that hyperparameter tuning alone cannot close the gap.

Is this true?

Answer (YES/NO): YES